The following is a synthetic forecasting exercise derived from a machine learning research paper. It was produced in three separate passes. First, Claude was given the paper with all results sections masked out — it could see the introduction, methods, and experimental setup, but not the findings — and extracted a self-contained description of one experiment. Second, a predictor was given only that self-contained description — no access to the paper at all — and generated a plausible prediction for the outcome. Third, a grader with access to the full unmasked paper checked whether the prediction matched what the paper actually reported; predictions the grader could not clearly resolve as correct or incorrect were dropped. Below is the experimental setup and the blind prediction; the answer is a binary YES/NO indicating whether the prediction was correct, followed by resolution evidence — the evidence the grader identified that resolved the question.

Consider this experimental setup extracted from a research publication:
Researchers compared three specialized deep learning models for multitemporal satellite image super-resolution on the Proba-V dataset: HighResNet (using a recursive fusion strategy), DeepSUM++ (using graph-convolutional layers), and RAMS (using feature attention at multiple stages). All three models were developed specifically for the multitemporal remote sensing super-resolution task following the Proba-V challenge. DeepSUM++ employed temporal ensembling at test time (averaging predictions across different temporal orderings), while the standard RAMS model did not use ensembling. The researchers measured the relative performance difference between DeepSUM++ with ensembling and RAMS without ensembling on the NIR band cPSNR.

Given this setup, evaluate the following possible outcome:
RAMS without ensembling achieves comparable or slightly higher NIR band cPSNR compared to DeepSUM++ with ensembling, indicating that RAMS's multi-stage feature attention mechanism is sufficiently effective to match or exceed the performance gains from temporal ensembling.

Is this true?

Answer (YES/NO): YES